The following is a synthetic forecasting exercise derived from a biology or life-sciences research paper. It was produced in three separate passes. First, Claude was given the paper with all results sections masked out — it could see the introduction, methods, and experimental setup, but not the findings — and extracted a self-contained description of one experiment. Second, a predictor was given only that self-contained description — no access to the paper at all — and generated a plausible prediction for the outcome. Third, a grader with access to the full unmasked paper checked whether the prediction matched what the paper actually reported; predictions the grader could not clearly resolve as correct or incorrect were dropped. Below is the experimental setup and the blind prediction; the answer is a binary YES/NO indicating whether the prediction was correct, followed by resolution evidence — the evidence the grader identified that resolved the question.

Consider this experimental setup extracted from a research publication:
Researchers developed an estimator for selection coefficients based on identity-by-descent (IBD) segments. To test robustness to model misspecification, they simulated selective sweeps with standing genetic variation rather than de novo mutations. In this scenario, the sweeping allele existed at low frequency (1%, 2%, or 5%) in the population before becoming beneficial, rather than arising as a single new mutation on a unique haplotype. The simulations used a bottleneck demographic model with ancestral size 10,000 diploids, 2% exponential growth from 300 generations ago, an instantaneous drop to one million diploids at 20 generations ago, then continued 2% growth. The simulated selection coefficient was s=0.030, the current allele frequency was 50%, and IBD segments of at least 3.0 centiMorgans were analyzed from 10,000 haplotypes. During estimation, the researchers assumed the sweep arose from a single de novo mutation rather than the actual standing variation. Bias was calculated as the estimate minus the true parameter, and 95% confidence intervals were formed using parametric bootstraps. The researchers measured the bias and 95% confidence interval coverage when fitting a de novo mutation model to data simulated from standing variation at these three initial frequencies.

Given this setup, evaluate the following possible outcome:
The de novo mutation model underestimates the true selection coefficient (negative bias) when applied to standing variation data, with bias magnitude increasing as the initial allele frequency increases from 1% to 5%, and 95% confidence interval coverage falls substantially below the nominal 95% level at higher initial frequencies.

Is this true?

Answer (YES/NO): NO